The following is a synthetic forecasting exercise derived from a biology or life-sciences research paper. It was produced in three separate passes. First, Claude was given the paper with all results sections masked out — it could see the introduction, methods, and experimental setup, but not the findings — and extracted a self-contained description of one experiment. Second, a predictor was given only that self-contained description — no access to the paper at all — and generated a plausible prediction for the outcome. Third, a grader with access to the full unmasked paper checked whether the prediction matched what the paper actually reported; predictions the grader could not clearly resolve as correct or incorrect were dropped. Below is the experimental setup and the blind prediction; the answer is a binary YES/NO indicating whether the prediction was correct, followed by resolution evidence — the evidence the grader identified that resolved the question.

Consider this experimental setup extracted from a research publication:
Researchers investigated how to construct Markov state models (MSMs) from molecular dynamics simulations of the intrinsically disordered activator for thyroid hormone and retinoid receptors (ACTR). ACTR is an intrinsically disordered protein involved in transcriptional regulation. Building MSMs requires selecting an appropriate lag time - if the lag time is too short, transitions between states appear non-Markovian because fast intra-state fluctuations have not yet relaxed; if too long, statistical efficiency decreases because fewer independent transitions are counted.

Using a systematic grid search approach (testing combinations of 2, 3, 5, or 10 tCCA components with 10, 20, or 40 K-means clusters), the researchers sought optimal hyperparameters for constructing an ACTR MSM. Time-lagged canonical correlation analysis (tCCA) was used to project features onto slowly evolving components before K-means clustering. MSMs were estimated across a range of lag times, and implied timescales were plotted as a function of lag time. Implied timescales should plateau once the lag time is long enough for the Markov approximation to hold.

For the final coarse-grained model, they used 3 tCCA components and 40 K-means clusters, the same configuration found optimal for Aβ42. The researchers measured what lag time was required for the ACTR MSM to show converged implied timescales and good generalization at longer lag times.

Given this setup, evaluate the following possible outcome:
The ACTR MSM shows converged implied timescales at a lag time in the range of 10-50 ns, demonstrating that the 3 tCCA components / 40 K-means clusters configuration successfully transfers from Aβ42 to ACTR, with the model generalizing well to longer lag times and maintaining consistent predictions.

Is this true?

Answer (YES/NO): NO